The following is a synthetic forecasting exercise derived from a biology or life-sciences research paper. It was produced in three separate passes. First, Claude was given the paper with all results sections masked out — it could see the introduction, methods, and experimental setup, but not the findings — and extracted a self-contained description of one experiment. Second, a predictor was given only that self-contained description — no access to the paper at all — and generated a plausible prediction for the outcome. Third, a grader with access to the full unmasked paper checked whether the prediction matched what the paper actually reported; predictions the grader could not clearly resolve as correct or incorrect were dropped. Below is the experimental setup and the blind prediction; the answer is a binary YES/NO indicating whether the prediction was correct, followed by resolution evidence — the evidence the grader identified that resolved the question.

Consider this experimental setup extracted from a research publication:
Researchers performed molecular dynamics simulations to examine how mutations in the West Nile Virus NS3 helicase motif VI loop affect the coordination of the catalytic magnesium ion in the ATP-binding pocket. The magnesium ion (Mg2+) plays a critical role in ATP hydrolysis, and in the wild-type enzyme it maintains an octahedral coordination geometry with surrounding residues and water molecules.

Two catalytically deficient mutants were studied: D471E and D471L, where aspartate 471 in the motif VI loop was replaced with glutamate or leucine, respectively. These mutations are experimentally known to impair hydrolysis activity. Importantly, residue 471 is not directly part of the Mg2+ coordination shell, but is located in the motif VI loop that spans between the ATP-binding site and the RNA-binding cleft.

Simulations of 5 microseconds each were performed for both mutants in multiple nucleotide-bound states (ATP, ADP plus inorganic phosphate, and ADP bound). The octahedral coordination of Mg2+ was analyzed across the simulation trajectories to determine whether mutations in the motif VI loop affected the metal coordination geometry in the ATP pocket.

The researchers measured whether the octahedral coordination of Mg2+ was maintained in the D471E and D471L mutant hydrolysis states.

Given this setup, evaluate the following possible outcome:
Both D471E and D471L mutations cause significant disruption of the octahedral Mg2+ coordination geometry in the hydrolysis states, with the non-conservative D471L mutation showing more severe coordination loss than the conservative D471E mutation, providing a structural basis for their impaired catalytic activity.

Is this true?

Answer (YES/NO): NO